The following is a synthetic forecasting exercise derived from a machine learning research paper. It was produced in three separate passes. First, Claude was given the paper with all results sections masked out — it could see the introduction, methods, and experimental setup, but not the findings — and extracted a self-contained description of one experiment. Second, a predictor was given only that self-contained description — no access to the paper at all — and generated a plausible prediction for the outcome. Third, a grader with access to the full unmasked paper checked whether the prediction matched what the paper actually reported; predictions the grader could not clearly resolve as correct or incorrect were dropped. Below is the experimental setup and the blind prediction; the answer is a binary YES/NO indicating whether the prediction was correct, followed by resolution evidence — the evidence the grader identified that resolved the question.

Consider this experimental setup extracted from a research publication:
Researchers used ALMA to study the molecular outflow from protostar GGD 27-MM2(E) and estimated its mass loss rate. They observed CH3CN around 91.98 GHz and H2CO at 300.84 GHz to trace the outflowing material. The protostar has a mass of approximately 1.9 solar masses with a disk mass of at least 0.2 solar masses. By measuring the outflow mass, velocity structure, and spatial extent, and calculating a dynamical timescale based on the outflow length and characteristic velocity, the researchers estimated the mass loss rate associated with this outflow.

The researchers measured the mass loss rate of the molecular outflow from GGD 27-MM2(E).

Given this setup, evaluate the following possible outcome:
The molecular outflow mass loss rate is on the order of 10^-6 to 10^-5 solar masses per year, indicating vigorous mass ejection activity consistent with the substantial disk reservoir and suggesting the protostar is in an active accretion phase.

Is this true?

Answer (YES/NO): NO